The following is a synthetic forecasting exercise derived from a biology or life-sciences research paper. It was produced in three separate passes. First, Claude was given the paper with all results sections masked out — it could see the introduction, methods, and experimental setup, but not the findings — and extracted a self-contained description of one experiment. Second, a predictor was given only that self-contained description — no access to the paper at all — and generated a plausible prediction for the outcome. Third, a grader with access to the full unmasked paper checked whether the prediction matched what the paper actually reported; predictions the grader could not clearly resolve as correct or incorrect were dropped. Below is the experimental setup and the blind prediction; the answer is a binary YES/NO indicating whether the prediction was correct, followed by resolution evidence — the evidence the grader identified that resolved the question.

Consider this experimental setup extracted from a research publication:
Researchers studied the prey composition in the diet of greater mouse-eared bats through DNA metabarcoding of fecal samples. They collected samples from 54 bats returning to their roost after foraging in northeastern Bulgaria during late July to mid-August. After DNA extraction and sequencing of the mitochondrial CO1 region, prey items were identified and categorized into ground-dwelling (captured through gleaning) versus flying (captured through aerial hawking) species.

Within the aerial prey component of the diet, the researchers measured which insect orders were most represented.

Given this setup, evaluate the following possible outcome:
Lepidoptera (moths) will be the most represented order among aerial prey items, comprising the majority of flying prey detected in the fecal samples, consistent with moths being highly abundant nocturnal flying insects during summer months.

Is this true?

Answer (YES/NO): NO